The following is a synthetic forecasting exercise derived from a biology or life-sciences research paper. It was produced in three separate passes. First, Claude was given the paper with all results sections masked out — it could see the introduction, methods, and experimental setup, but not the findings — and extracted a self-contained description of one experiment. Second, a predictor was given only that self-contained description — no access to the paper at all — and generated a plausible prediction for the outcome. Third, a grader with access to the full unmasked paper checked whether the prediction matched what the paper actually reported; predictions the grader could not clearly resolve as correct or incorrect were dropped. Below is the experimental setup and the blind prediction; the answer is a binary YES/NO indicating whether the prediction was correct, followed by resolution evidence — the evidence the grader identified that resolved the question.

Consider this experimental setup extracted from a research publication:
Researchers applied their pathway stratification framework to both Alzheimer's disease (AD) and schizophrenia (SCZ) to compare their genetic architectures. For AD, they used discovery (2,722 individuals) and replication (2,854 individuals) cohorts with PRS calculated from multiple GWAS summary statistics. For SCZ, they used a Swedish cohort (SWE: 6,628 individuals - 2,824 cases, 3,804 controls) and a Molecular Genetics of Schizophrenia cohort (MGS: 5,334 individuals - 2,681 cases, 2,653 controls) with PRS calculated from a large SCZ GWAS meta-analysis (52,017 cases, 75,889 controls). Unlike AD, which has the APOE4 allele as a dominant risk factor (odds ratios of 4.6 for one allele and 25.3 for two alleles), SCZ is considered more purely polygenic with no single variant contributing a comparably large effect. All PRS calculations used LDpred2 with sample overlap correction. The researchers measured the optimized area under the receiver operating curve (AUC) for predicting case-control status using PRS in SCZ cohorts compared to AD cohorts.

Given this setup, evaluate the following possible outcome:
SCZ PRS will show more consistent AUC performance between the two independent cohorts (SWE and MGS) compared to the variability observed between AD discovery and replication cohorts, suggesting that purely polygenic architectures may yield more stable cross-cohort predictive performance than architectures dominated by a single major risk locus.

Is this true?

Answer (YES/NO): NO